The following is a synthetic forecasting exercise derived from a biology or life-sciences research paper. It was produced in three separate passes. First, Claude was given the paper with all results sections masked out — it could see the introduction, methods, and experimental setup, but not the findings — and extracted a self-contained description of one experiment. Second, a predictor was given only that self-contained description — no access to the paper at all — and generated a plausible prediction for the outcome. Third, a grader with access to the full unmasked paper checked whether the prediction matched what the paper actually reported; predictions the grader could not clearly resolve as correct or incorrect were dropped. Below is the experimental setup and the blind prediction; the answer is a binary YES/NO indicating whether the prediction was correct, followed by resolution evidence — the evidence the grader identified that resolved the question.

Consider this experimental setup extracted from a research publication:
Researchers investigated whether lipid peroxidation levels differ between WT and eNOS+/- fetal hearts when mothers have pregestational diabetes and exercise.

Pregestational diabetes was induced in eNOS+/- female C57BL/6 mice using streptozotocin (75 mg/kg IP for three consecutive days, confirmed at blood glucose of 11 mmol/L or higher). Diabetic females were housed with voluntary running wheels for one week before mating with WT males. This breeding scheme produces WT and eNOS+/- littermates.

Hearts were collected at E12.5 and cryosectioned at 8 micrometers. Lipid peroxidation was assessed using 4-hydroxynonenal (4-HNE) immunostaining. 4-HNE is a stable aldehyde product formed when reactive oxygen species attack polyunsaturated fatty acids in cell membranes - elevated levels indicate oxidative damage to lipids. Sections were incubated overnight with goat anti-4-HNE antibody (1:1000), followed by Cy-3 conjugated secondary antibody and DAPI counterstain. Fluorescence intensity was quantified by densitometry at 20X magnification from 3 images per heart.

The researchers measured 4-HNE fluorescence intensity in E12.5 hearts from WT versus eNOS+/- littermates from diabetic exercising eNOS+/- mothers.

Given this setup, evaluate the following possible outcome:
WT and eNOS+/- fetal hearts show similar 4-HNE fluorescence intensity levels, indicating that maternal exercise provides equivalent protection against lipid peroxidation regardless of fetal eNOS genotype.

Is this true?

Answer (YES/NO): NO